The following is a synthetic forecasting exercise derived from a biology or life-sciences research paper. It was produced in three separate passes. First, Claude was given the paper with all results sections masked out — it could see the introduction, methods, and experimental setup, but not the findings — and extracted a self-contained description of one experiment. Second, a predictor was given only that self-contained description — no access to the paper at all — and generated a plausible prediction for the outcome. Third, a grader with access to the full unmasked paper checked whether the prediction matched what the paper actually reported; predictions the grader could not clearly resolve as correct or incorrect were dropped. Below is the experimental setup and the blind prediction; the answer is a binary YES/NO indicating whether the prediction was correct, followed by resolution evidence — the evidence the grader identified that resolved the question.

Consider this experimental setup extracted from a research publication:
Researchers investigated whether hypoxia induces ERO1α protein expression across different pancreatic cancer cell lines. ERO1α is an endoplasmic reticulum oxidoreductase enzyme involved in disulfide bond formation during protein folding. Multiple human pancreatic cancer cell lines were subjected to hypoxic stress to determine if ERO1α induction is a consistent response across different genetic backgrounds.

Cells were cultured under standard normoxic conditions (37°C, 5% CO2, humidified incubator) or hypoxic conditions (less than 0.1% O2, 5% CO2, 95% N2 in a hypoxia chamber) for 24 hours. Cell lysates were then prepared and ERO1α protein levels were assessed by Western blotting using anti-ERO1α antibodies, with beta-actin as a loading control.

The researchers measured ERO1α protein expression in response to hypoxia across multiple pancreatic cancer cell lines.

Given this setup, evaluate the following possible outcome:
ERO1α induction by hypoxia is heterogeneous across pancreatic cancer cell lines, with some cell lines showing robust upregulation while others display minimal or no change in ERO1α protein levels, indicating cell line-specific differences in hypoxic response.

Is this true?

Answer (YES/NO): NO